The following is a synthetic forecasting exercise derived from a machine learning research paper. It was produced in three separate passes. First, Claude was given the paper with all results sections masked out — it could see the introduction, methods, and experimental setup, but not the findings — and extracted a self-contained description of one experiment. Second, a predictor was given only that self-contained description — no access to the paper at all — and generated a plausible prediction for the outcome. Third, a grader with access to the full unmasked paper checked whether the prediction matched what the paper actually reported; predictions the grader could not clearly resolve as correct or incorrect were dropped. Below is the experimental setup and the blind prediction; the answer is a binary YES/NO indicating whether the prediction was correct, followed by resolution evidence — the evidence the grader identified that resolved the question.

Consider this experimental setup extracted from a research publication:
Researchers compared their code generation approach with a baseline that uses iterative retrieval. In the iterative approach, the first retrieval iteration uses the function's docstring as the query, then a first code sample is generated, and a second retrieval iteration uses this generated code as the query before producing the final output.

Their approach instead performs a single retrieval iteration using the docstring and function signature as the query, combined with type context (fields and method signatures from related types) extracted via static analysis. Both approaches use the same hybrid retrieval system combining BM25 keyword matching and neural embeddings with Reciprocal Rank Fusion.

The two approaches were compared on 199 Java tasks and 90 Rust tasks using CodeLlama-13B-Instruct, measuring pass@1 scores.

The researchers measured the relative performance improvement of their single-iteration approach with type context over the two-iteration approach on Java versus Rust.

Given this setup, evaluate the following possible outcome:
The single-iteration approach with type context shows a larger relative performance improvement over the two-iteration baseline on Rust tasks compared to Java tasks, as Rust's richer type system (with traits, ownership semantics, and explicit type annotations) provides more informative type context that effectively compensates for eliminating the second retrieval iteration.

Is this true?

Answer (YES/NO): NO